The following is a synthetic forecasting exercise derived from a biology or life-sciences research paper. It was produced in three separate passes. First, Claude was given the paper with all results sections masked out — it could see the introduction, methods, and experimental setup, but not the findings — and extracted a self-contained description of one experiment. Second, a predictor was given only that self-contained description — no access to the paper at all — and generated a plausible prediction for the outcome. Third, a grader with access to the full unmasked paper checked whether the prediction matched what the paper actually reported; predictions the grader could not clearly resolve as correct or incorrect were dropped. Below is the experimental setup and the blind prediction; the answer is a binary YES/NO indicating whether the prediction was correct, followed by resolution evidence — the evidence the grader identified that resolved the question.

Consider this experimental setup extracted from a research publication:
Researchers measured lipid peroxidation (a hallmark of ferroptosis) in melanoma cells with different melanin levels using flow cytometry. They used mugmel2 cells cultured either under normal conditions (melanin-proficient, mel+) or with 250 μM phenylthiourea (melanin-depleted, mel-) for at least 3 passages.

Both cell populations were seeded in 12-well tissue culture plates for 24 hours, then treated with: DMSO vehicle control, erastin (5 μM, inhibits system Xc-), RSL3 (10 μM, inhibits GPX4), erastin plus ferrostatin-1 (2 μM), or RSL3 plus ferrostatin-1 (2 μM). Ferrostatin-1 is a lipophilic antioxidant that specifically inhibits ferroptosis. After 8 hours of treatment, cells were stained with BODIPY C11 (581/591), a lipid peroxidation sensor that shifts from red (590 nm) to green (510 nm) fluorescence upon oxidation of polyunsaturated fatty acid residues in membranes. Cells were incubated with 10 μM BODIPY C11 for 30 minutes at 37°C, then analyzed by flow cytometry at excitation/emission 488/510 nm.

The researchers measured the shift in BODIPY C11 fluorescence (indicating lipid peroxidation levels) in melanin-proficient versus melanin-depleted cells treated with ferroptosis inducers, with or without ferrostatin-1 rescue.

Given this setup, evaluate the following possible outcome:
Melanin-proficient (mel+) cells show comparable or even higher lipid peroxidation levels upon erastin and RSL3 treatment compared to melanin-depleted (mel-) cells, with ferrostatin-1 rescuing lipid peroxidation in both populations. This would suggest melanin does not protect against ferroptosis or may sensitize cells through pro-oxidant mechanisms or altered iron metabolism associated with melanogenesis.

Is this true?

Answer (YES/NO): NO